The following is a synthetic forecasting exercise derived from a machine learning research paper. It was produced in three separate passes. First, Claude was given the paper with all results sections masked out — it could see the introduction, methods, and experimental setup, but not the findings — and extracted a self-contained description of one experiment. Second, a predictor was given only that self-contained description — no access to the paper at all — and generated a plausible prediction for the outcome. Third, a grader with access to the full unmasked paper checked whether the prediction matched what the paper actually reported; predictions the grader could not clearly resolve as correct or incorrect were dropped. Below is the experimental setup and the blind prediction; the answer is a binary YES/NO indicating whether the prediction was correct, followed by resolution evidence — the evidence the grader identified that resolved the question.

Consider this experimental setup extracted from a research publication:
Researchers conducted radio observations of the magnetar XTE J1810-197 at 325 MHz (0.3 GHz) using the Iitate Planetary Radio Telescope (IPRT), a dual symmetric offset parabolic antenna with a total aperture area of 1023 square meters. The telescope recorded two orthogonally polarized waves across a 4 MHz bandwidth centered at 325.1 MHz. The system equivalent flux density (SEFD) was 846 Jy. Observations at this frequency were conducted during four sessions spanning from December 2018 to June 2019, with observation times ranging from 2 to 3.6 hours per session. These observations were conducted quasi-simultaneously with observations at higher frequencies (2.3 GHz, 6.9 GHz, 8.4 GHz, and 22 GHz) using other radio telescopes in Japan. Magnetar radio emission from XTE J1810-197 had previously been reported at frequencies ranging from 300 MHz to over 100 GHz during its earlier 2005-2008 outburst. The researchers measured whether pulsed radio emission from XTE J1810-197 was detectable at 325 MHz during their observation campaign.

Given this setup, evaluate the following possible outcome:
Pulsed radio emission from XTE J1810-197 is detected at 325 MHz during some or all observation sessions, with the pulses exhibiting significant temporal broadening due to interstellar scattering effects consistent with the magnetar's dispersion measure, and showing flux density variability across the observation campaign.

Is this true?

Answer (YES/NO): NO